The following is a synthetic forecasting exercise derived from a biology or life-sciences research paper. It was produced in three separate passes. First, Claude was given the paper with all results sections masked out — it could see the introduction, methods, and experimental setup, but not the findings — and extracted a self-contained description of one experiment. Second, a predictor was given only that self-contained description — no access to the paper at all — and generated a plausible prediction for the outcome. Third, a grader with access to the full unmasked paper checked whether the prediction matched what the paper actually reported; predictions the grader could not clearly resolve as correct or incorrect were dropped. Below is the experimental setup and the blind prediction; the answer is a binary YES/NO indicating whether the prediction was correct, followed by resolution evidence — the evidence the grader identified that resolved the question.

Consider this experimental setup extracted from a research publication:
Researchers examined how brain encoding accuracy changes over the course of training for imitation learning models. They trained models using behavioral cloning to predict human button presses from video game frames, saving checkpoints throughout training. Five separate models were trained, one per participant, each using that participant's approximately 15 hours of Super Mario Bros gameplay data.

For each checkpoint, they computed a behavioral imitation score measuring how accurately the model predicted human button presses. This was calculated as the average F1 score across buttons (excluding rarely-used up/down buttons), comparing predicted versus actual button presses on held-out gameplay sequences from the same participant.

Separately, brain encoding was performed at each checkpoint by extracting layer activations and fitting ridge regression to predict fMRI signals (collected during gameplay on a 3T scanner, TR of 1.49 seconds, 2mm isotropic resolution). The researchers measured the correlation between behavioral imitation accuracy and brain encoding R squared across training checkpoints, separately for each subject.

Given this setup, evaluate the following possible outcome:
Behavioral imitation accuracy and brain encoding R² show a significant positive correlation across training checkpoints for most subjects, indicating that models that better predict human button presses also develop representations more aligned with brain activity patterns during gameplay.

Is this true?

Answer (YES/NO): YES